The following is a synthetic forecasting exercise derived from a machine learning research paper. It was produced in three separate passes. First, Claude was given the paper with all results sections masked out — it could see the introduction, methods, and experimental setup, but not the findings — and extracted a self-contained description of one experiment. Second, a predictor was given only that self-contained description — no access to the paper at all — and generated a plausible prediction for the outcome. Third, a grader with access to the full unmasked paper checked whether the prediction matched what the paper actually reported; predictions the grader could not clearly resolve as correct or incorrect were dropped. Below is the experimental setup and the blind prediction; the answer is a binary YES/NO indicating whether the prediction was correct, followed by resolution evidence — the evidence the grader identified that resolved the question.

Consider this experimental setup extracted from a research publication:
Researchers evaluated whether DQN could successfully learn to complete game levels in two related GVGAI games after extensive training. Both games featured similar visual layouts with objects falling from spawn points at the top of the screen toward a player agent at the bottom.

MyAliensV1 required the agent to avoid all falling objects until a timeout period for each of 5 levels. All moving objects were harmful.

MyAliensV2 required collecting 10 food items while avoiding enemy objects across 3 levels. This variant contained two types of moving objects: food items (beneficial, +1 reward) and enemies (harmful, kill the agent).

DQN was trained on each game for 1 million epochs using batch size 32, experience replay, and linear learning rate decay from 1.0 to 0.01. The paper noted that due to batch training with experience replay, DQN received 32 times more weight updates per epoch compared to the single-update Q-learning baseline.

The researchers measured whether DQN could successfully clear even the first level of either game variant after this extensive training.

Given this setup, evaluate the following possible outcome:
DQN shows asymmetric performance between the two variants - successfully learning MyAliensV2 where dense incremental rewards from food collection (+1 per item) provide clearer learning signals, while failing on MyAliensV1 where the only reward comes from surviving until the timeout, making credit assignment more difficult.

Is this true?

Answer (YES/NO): NO